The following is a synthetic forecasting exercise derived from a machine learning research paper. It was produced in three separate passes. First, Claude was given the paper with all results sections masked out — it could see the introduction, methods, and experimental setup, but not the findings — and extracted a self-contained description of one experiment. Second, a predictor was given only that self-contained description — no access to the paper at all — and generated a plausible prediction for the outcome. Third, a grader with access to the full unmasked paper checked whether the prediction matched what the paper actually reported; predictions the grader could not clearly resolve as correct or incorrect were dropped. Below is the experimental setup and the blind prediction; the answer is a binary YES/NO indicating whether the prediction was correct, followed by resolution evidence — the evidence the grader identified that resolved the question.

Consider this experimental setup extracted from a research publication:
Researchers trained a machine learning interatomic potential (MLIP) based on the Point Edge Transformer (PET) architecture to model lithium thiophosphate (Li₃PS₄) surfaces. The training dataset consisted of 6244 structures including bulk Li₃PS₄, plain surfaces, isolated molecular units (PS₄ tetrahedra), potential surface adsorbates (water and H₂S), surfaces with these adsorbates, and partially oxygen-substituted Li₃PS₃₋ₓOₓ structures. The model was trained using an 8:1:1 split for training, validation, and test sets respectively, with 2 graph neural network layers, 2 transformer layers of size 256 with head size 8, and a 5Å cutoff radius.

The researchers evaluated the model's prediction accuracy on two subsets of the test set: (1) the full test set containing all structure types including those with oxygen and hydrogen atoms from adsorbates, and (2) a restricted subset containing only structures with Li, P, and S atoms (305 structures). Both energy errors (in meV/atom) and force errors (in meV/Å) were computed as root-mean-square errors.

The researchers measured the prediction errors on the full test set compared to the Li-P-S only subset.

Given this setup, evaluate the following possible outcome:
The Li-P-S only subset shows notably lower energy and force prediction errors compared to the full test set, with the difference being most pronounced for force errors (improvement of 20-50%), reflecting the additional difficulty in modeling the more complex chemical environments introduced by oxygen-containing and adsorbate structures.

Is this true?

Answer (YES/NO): YES